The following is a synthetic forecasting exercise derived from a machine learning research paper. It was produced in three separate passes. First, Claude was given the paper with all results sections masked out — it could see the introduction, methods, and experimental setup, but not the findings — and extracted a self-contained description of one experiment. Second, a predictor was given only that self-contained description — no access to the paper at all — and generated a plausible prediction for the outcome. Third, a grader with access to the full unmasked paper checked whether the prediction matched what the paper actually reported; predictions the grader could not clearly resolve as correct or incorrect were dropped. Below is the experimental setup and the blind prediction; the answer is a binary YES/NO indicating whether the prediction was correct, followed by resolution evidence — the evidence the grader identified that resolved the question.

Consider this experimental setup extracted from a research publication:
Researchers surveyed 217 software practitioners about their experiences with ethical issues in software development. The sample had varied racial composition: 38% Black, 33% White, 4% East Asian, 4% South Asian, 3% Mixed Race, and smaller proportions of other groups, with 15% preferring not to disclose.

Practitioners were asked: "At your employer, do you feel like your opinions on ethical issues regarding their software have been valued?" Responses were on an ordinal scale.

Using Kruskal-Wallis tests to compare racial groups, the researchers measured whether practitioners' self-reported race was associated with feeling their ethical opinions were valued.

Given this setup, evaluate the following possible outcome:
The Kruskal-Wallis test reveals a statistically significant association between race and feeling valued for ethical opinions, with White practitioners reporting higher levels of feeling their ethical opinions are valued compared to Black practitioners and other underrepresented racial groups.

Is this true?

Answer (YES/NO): NO